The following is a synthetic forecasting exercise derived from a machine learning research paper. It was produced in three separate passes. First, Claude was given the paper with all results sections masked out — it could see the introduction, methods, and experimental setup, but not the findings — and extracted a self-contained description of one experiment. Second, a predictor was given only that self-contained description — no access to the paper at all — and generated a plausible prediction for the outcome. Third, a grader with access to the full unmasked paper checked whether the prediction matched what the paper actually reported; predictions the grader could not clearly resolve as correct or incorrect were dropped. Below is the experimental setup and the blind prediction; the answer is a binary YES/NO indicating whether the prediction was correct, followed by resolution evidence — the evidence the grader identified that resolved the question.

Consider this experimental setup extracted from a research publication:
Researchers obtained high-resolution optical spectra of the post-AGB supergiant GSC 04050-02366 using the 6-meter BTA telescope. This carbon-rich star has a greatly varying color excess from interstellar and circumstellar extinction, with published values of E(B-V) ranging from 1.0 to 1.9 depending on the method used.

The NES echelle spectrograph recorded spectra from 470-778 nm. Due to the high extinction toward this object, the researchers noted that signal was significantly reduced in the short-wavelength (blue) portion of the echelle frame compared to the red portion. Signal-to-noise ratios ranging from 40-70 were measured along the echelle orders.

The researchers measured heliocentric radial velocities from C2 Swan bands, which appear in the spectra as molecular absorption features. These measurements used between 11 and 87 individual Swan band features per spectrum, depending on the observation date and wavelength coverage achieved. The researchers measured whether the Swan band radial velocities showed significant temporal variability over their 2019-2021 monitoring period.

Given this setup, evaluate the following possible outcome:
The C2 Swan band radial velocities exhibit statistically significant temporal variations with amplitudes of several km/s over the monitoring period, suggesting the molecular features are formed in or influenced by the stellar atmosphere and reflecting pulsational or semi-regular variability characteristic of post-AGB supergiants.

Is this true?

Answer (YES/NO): NO